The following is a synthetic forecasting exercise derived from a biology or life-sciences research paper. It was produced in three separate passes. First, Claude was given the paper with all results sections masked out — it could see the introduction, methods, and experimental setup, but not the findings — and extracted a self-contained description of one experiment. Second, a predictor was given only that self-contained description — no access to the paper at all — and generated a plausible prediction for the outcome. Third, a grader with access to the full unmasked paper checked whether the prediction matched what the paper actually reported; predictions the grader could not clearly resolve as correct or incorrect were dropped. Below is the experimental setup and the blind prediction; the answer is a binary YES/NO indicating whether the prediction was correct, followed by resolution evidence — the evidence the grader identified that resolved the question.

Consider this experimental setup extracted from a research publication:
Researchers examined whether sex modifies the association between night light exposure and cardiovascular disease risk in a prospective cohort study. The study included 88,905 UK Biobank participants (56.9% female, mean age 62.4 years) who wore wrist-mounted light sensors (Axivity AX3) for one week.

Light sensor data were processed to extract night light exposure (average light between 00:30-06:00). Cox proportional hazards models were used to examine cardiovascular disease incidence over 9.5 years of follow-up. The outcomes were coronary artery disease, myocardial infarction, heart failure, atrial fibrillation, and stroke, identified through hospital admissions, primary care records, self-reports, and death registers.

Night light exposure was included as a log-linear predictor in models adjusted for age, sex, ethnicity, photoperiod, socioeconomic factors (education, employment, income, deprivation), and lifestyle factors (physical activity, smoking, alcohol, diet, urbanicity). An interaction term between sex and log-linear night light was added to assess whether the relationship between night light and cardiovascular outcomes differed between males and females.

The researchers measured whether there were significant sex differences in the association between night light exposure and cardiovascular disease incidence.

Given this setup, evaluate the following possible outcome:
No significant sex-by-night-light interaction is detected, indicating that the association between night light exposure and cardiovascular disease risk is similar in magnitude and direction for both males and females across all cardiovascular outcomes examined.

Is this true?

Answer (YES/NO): NO